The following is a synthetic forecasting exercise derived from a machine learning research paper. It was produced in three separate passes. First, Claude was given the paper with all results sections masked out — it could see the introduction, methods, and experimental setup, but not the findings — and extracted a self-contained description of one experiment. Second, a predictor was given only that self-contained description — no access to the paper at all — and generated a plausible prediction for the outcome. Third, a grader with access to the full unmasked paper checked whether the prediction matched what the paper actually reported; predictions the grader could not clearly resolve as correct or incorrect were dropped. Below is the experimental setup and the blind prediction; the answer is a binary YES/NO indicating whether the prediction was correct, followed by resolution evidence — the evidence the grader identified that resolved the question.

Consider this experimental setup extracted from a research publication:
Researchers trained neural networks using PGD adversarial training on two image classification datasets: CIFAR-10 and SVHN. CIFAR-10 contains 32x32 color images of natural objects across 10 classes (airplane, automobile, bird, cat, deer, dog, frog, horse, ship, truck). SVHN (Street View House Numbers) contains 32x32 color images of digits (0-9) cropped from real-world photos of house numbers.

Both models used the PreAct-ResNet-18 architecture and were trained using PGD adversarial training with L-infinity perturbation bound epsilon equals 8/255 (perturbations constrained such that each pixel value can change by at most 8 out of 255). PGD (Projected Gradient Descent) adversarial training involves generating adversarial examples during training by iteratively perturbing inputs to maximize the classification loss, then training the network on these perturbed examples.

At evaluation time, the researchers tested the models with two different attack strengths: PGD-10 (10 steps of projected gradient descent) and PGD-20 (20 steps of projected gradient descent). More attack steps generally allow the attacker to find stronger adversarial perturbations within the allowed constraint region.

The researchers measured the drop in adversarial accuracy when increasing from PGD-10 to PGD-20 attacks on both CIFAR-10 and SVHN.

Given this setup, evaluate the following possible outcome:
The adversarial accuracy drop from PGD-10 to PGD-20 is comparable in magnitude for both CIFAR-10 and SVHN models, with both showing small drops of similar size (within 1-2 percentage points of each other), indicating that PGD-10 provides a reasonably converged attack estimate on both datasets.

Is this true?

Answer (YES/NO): NO